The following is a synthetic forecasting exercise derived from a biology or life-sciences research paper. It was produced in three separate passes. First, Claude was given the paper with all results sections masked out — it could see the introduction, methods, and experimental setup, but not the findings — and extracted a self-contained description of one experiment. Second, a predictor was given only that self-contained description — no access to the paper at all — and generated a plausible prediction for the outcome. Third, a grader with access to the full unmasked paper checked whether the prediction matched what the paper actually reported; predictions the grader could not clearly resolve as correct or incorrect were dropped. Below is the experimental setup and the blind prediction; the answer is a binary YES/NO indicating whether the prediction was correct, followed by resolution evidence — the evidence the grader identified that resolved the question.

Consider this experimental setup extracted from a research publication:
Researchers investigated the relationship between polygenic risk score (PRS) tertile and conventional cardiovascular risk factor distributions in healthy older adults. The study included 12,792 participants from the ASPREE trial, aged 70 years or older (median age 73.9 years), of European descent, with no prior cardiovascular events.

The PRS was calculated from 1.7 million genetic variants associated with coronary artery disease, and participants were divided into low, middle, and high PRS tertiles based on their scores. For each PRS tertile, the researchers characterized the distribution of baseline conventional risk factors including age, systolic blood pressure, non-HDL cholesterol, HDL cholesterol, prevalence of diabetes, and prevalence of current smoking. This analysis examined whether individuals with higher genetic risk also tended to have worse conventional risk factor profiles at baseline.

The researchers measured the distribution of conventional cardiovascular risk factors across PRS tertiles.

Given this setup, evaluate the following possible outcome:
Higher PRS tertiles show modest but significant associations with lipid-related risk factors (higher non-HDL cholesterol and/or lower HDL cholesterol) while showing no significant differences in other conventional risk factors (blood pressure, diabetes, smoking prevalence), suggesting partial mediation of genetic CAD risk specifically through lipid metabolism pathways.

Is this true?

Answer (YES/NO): NO